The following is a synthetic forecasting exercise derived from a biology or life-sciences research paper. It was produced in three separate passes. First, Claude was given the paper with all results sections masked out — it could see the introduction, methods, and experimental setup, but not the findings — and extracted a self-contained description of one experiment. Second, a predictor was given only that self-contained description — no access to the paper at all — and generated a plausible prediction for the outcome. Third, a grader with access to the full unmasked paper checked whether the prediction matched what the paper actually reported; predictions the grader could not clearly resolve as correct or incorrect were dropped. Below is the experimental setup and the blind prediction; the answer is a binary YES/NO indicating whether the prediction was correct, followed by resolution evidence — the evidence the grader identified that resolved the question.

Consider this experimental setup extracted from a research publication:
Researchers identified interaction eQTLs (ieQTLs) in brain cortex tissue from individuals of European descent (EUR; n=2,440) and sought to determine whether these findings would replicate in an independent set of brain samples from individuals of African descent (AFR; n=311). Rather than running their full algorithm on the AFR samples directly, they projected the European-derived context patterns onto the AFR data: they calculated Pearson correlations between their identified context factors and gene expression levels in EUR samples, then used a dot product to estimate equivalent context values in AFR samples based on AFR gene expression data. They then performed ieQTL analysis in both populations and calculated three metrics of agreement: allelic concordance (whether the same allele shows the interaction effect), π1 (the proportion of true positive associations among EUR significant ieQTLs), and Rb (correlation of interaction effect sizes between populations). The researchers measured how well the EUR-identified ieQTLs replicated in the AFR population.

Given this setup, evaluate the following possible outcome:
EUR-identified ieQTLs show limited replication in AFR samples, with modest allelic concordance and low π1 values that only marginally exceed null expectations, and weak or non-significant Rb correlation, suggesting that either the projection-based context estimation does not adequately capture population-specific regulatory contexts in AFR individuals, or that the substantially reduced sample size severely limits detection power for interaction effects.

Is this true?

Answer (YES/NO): NO